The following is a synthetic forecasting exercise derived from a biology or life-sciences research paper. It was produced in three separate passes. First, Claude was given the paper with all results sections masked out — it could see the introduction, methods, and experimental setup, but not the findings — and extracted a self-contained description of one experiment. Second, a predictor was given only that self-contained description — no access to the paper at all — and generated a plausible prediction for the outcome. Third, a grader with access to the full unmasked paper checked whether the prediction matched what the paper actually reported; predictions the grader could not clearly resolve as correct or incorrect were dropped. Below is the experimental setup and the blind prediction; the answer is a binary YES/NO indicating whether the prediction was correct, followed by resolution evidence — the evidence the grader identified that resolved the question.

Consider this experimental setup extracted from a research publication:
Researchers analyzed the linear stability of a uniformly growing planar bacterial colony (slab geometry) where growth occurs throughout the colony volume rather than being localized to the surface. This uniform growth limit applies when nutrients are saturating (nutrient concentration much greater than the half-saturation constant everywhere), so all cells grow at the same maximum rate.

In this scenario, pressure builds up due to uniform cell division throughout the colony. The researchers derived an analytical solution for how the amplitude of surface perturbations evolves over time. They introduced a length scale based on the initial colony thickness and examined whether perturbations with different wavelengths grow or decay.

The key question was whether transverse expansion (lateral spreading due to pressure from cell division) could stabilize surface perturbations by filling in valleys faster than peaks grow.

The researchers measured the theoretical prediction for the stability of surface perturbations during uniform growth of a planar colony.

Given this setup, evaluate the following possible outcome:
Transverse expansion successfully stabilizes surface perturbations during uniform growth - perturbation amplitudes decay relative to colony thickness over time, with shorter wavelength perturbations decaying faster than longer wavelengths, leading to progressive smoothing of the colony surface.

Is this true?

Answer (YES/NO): YES